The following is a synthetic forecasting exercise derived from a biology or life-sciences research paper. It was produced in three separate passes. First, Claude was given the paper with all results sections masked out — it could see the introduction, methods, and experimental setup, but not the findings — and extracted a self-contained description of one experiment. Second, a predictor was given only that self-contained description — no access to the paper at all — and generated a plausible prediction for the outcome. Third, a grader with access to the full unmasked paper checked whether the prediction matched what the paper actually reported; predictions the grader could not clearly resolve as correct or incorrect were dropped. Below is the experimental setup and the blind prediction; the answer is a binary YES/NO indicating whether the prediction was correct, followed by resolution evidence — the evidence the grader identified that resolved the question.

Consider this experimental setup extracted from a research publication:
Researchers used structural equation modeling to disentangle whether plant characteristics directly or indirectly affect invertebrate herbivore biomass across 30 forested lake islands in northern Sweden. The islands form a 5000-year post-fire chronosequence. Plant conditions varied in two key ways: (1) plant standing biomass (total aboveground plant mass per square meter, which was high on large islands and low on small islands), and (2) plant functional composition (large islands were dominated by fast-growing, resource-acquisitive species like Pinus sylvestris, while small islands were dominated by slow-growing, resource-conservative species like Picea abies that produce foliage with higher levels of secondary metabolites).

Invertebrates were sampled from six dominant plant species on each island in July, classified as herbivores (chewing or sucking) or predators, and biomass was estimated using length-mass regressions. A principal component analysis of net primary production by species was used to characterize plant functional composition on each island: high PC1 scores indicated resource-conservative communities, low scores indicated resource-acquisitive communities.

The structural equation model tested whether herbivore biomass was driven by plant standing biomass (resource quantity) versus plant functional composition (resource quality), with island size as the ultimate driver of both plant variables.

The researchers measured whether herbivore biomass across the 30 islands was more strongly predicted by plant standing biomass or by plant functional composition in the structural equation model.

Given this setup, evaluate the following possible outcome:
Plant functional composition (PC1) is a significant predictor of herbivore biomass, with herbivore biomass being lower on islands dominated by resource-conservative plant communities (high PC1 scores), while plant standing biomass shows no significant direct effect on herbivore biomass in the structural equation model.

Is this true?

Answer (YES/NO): NO